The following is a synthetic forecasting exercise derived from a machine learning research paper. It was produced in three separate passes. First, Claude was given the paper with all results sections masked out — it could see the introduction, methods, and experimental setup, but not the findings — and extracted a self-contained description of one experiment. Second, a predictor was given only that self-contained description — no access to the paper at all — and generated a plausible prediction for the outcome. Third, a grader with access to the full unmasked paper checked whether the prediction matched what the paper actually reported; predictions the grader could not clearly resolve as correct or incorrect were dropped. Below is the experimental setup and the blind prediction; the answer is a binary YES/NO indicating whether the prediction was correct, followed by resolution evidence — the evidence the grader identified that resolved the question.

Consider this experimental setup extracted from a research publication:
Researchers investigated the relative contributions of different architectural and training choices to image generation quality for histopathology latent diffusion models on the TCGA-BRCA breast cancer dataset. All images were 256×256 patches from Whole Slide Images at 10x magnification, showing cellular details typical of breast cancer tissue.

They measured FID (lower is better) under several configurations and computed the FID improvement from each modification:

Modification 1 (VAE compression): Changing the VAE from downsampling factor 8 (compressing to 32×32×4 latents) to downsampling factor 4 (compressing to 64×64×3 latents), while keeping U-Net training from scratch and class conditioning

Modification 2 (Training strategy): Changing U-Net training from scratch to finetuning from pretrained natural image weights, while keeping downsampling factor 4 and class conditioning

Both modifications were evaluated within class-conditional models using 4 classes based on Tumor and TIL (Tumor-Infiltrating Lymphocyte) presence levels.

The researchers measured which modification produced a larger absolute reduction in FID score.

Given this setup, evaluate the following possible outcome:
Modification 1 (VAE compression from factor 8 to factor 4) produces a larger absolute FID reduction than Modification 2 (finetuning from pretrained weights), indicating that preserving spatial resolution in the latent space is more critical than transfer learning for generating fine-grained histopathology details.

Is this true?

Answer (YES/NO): NO